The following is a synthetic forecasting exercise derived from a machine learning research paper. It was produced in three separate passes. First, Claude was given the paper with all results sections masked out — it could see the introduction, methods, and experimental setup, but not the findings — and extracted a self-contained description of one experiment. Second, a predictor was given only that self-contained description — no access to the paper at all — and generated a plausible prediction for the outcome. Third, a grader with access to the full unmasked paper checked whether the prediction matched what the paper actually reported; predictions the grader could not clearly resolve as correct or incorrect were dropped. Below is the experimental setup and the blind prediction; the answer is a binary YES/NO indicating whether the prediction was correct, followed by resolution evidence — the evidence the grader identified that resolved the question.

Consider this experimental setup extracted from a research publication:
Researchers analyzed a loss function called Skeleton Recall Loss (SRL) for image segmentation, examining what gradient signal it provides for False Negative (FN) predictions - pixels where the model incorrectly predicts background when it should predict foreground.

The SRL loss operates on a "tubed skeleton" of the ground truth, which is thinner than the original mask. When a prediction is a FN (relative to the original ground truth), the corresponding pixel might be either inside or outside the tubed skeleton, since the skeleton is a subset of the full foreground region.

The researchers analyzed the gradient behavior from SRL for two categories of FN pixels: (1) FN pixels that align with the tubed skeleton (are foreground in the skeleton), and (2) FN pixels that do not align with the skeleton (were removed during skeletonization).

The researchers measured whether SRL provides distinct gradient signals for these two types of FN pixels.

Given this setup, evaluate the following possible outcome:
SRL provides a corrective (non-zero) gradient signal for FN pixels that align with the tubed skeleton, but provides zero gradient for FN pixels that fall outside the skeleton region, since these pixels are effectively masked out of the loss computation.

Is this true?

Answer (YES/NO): YES